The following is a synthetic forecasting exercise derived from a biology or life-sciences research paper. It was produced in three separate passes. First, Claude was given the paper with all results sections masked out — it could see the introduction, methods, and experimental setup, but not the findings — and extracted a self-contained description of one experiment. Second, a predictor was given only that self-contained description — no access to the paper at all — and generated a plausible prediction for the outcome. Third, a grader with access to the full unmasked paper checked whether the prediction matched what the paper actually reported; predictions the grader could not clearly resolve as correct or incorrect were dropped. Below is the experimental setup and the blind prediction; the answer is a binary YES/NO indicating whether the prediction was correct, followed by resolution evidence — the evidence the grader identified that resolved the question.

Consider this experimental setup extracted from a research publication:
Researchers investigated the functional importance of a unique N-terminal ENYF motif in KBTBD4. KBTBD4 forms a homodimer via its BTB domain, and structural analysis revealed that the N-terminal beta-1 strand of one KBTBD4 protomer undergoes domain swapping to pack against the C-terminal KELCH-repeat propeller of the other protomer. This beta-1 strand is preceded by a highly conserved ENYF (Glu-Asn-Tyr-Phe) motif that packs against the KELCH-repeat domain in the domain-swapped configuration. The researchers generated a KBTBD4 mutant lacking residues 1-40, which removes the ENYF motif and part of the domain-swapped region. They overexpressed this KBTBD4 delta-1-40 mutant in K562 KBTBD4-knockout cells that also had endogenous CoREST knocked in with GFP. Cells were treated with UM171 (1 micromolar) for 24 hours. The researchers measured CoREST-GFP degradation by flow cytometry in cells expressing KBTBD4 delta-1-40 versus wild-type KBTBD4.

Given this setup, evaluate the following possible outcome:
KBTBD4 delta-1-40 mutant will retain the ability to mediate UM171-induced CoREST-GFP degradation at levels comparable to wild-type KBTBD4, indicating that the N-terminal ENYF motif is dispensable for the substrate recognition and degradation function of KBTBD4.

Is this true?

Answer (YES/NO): NO